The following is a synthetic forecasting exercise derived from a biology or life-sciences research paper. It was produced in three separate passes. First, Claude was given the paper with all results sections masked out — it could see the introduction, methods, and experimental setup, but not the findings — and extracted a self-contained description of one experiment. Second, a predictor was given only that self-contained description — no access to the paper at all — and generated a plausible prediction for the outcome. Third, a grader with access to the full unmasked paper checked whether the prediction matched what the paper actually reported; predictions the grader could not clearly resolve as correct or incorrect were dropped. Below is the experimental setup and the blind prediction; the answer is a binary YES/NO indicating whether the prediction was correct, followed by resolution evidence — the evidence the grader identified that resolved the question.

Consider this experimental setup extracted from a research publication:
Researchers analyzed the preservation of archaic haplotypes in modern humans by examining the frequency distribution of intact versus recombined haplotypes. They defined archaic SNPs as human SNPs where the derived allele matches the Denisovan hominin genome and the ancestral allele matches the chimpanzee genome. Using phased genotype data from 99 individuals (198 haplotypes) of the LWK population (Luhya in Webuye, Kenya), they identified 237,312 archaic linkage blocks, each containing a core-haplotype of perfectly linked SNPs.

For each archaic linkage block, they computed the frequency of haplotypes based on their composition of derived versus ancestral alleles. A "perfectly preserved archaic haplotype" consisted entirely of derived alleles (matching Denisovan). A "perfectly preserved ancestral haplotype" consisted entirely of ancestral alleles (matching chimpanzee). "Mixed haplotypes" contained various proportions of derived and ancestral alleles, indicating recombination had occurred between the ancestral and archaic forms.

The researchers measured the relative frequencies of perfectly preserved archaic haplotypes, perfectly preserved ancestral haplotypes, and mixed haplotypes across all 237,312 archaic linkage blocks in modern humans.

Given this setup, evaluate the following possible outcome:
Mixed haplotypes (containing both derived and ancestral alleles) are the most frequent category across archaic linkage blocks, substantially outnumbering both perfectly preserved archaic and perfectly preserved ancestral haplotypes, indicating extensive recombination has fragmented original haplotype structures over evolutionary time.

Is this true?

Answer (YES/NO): NO